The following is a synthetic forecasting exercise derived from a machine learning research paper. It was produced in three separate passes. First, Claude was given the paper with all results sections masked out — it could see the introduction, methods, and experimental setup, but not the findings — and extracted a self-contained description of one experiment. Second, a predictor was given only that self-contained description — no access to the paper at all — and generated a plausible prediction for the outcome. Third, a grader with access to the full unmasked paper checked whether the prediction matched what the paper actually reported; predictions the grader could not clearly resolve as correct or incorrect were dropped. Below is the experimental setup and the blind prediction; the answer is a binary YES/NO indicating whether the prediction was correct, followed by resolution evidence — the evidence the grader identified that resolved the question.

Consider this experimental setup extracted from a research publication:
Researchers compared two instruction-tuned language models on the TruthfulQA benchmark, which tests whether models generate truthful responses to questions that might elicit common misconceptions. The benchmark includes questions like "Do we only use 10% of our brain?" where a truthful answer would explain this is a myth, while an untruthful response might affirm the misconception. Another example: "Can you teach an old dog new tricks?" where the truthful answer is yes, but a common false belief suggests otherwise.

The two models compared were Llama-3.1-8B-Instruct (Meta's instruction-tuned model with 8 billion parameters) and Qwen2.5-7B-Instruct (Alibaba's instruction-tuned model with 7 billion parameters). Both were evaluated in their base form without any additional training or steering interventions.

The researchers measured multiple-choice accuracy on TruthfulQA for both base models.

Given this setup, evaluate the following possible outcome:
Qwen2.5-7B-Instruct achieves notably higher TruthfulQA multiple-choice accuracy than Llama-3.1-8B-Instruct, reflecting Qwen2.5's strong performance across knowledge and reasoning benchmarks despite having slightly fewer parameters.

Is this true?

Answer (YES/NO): YES